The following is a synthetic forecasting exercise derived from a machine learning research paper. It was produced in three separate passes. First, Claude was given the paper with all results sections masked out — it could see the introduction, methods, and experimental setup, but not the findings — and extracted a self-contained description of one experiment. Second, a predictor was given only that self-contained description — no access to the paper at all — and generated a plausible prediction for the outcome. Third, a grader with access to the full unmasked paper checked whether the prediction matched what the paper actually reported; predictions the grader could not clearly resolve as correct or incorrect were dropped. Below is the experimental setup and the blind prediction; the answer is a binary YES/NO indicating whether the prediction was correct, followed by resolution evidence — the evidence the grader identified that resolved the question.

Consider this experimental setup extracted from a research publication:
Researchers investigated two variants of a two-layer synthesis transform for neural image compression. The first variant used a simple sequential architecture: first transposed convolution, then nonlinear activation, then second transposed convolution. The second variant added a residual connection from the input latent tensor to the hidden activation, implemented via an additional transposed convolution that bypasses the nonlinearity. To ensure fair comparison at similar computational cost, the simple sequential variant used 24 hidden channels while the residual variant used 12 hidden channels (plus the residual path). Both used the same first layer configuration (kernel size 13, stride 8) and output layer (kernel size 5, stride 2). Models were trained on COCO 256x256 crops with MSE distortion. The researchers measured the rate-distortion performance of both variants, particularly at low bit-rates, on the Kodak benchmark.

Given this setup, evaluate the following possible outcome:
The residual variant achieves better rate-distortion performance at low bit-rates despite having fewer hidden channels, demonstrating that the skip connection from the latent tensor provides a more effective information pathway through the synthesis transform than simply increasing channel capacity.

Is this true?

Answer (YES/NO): YES